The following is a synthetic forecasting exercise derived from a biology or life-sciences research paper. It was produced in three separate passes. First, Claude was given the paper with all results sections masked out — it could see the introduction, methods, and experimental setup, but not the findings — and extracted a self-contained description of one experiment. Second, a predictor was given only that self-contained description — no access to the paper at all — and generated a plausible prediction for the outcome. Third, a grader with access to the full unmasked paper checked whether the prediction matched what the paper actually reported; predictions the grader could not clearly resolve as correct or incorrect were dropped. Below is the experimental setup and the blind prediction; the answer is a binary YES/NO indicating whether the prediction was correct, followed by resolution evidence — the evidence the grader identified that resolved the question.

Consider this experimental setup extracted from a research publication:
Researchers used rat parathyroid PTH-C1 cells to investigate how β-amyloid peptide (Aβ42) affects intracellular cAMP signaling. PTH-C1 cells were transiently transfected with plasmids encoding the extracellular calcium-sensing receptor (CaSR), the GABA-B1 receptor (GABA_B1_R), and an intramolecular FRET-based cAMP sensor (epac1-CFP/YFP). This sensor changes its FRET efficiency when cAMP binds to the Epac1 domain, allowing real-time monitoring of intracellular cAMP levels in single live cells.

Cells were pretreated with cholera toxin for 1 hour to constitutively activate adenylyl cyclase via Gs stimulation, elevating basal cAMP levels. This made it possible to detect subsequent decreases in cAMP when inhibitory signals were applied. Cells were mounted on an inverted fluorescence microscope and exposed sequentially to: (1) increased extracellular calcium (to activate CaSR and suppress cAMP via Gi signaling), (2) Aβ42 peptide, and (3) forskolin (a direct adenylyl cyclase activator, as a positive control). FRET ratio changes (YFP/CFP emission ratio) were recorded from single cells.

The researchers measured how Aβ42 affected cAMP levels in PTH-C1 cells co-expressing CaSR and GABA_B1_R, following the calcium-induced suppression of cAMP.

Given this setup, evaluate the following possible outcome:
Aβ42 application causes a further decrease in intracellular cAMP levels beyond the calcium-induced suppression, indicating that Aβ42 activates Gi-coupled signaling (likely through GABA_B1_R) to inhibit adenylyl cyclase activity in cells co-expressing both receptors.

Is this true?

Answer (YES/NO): NO